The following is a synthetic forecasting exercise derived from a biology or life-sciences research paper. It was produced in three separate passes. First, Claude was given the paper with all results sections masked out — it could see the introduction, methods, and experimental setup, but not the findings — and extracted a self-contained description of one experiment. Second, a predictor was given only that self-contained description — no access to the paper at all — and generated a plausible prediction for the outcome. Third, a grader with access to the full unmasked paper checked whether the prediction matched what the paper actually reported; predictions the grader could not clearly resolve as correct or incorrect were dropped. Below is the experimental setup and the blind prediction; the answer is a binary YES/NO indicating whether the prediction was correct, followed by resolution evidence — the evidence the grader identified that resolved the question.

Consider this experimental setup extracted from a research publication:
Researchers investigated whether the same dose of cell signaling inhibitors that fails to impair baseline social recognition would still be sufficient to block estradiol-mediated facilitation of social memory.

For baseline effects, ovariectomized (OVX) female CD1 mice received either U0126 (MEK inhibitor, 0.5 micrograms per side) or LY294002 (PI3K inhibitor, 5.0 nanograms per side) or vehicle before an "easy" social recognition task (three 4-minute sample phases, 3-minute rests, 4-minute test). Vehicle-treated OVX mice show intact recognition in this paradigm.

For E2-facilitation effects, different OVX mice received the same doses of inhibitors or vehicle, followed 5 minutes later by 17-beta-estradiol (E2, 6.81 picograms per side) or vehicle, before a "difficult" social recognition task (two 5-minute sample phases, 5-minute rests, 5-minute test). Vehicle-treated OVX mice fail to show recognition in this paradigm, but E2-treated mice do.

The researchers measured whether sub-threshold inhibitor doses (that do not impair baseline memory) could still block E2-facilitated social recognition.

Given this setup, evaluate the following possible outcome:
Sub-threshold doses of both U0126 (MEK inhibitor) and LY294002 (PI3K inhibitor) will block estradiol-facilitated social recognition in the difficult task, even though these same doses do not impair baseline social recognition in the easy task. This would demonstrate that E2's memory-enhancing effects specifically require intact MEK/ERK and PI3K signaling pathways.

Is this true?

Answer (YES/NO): YES